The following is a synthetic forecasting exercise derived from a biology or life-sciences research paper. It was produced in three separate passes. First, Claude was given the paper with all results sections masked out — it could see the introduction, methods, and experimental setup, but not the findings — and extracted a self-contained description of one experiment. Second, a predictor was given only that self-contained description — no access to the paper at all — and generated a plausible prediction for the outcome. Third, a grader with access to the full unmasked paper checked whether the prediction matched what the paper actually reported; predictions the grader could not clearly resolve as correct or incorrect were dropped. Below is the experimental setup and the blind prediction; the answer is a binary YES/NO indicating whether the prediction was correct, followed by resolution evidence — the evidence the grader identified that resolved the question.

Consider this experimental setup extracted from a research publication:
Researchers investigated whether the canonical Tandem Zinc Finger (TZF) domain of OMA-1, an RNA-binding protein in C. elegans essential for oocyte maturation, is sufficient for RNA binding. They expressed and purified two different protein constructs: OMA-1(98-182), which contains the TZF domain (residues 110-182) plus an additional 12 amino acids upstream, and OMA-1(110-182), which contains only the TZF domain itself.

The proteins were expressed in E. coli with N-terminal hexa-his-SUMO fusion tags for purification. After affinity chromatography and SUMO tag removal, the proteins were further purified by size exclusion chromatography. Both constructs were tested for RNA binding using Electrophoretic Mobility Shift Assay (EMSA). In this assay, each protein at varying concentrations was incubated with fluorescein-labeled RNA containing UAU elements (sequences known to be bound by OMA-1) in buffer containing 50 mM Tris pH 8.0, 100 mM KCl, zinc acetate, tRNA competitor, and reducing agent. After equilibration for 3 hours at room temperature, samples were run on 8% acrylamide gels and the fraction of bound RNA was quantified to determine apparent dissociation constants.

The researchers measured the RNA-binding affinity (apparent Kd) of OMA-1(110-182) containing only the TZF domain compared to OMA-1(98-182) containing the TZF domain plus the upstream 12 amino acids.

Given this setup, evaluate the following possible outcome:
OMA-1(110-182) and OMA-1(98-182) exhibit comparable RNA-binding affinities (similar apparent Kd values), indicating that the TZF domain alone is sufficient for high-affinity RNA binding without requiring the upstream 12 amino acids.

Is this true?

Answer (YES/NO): NO